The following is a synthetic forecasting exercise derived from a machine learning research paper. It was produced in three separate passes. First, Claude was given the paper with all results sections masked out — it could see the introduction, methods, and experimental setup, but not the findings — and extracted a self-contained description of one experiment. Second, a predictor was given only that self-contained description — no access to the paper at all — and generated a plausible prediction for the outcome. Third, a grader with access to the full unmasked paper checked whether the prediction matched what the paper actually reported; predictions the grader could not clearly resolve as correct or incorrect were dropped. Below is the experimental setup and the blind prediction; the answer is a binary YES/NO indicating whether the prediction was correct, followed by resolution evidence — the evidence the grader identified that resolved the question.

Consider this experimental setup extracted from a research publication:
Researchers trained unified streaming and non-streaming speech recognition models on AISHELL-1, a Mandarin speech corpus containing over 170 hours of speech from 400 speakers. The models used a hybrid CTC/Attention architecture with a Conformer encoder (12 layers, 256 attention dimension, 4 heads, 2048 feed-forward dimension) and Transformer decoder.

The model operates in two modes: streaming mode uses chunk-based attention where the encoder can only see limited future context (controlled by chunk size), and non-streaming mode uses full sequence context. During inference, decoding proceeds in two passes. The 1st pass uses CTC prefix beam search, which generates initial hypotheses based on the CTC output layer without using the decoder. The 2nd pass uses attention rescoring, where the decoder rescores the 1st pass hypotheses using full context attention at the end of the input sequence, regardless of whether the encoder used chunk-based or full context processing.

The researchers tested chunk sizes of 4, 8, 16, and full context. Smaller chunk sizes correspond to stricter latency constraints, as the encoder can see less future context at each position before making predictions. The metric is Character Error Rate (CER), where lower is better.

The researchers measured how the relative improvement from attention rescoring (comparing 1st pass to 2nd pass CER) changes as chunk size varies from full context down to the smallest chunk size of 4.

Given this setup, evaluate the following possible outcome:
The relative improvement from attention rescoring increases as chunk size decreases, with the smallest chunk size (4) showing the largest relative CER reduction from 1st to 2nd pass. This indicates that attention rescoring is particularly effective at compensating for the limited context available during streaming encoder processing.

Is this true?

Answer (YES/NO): YES